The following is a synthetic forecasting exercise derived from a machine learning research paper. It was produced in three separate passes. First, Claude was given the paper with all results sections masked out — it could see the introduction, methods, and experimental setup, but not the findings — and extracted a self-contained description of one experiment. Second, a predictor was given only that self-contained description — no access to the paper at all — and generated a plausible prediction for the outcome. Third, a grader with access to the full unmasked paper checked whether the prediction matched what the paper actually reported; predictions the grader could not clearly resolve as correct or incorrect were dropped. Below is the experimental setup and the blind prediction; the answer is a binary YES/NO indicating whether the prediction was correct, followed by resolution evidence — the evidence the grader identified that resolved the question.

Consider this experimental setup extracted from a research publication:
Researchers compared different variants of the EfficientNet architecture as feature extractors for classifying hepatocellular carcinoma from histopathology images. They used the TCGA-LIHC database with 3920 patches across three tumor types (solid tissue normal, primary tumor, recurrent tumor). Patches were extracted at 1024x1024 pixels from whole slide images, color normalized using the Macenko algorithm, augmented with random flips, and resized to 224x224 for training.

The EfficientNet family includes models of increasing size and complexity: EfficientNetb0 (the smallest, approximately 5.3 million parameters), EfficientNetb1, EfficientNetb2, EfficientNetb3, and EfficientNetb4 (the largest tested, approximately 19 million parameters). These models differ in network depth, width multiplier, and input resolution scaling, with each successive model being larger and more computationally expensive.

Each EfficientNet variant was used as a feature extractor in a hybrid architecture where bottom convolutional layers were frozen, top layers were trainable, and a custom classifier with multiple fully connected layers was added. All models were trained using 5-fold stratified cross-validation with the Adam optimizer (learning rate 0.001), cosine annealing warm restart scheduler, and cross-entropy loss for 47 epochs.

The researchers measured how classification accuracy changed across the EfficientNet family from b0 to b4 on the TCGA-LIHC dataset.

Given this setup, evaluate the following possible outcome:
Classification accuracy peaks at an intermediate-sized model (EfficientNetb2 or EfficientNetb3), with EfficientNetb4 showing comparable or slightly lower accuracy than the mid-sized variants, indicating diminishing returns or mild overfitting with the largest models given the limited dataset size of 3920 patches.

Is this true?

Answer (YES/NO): NO